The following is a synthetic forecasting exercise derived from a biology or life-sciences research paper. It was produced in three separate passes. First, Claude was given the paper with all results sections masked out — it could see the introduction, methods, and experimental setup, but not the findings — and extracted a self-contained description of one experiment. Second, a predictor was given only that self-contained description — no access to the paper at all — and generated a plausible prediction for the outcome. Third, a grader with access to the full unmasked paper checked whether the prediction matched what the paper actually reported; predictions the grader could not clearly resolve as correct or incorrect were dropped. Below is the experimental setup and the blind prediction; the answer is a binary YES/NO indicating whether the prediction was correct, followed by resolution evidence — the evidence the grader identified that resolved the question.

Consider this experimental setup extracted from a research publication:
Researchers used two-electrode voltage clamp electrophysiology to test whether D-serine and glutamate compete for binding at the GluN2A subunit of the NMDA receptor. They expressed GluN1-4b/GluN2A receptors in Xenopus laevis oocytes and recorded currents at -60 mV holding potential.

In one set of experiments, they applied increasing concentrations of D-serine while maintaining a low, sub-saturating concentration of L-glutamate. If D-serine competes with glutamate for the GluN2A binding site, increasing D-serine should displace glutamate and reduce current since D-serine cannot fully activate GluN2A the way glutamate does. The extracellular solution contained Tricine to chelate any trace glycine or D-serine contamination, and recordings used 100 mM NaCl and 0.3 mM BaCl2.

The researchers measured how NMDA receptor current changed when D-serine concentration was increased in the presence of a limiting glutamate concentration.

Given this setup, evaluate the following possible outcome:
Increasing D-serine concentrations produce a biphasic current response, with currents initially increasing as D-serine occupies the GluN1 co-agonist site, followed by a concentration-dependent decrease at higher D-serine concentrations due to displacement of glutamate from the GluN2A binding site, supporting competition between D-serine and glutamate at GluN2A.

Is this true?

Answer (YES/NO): YES